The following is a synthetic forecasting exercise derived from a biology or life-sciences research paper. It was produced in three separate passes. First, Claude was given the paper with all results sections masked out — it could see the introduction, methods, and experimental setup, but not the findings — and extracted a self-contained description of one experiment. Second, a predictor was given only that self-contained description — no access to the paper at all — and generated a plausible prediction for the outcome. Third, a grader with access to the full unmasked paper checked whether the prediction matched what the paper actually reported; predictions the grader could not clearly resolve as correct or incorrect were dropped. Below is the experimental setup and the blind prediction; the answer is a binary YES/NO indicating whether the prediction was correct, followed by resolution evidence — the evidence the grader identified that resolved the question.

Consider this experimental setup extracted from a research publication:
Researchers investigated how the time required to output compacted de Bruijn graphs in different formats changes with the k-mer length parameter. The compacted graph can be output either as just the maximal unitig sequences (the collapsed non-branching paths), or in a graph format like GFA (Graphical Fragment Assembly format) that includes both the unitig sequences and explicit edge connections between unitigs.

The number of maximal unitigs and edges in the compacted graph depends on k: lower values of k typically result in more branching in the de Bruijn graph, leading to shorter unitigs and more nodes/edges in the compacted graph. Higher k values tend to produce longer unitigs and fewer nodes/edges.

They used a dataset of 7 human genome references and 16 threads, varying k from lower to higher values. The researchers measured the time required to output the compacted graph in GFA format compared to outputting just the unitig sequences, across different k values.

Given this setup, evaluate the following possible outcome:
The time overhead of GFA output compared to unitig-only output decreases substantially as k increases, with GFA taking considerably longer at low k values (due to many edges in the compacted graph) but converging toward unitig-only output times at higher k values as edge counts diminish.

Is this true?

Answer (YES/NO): YES